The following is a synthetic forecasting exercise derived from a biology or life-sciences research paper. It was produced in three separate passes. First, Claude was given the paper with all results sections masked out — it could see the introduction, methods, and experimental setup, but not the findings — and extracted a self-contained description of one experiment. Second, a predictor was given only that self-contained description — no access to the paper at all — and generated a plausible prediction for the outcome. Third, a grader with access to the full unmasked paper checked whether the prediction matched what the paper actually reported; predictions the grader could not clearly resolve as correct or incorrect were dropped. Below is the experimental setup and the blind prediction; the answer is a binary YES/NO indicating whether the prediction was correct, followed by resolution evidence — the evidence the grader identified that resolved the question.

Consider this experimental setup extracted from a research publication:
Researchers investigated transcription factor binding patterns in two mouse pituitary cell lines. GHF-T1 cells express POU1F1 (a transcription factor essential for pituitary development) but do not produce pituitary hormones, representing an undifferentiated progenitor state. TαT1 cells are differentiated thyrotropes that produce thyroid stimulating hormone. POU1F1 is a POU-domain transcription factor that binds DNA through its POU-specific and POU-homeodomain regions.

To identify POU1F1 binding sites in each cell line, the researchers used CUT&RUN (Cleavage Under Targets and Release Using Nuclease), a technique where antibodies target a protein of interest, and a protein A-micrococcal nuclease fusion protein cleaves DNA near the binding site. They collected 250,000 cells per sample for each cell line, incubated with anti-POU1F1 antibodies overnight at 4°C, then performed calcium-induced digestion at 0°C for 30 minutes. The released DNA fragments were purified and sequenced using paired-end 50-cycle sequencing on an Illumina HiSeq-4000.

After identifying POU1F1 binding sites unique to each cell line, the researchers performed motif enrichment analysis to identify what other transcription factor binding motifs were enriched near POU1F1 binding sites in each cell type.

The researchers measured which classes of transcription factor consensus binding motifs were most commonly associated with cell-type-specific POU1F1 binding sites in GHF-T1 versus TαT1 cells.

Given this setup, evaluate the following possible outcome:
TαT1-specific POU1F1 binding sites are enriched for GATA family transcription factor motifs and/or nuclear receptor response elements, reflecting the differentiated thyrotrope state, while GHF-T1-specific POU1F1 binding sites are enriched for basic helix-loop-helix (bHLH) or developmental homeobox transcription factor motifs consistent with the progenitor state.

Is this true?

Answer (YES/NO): NO